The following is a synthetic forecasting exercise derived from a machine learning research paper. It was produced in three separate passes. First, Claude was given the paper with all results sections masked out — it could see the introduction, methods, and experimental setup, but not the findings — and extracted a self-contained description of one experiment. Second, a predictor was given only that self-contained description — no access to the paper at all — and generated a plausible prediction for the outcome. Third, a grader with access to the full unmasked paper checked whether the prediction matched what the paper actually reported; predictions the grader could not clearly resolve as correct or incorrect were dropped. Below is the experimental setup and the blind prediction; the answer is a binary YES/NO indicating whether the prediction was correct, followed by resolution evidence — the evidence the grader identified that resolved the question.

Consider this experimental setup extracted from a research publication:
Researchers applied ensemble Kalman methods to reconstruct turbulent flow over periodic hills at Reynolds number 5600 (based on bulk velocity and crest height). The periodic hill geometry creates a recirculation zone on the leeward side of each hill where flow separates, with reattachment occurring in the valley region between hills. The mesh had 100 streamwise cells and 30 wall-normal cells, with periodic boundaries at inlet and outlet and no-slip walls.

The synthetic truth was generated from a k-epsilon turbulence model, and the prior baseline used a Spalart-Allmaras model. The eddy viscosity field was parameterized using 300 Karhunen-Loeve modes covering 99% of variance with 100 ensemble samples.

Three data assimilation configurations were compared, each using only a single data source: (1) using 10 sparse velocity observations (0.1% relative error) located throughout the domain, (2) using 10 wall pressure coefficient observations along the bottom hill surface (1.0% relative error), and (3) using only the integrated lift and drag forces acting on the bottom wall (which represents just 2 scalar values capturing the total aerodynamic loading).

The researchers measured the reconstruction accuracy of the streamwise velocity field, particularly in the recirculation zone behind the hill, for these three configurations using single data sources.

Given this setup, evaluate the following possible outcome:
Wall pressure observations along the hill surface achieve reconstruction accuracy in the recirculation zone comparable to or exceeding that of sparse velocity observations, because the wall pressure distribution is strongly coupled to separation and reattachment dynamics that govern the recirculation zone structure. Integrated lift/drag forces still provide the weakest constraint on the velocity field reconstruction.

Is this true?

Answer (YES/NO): NO